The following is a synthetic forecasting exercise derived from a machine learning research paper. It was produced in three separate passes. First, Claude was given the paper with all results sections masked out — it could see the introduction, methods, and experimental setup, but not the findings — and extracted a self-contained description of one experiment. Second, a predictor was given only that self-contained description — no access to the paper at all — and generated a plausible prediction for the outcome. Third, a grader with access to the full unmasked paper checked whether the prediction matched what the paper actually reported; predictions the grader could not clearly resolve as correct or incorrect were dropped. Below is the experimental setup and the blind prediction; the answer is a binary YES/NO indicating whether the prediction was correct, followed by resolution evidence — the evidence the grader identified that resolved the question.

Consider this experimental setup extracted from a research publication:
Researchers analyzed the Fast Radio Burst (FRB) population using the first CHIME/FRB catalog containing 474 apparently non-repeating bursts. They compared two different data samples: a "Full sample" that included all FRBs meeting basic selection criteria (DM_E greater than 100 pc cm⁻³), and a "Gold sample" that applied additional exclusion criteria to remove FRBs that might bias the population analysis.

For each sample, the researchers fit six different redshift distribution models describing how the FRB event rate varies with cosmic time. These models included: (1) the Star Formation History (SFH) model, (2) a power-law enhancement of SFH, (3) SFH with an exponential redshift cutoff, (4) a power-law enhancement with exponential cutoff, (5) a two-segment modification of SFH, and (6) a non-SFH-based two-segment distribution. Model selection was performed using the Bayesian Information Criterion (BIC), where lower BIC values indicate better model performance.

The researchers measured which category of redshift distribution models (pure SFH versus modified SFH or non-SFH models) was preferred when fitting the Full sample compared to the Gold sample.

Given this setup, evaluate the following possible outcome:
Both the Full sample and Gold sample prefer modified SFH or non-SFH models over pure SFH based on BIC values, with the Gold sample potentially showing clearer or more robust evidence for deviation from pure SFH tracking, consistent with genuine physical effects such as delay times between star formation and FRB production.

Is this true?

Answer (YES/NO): NO